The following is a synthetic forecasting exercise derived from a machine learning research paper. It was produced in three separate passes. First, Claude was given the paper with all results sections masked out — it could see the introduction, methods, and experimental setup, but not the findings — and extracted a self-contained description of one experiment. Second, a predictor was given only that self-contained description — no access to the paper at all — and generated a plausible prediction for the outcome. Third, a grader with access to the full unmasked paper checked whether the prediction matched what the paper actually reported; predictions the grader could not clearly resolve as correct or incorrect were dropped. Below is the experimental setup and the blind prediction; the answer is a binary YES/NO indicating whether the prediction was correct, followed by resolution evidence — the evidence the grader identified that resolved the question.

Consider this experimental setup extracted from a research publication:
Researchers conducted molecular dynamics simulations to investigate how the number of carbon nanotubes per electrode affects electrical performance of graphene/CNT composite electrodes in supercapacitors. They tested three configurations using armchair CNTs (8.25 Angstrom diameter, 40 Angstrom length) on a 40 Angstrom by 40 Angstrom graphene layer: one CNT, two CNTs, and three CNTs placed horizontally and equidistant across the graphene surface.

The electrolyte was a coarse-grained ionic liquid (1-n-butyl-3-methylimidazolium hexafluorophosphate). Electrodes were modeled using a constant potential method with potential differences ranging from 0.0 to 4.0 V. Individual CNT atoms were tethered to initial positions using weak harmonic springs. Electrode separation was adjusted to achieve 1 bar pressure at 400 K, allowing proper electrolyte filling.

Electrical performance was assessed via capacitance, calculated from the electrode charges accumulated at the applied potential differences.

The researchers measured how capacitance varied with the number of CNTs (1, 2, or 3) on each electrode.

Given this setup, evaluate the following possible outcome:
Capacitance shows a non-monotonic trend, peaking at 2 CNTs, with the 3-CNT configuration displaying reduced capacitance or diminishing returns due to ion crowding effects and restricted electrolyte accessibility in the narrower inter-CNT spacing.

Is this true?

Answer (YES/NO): YES